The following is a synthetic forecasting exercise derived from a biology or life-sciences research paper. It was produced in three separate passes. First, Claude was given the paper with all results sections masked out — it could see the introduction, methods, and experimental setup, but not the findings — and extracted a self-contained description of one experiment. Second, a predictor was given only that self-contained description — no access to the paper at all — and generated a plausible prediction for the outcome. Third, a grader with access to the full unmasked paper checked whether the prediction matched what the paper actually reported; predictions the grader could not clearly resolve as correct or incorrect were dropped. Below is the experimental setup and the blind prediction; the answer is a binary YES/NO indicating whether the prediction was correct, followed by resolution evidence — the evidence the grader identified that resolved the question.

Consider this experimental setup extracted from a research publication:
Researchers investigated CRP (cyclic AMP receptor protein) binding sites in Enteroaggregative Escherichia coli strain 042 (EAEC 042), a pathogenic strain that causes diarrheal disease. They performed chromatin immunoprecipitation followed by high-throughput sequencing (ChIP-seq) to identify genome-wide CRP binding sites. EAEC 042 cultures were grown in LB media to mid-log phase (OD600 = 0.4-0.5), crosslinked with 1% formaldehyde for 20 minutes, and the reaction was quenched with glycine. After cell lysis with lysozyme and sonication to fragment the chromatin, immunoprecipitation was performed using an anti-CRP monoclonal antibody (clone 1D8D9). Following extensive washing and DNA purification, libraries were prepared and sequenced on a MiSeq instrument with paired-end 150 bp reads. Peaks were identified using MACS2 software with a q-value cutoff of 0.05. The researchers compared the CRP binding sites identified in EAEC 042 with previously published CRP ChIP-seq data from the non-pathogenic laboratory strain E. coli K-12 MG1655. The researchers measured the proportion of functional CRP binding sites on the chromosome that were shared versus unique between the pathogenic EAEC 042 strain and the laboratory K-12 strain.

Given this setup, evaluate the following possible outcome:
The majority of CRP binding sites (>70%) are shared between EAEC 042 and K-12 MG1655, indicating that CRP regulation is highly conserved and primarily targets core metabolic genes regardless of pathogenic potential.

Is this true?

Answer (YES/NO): YES